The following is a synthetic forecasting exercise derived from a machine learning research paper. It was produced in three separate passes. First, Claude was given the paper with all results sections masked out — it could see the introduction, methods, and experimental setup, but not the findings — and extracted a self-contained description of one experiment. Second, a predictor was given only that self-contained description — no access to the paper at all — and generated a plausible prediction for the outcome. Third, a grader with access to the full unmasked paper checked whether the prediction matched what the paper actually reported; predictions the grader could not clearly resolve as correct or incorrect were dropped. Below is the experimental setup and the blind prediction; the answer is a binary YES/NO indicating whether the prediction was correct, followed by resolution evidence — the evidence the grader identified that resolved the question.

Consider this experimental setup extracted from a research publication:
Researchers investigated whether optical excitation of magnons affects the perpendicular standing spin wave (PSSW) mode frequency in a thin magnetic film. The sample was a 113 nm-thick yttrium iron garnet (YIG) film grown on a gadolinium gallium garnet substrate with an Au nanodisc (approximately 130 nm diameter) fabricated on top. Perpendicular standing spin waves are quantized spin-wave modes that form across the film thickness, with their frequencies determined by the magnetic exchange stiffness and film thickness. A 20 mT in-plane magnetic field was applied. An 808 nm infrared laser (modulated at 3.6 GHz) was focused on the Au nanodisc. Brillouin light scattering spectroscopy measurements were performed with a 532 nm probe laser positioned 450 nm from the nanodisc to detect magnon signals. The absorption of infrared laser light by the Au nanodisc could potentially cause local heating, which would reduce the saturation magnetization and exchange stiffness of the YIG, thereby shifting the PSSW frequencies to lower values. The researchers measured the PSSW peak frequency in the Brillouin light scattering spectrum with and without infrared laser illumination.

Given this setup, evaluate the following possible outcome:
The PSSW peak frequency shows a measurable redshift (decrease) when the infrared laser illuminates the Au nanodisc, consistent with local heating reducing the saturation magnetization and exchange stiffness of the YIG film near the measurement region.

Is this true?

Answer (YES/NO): NO